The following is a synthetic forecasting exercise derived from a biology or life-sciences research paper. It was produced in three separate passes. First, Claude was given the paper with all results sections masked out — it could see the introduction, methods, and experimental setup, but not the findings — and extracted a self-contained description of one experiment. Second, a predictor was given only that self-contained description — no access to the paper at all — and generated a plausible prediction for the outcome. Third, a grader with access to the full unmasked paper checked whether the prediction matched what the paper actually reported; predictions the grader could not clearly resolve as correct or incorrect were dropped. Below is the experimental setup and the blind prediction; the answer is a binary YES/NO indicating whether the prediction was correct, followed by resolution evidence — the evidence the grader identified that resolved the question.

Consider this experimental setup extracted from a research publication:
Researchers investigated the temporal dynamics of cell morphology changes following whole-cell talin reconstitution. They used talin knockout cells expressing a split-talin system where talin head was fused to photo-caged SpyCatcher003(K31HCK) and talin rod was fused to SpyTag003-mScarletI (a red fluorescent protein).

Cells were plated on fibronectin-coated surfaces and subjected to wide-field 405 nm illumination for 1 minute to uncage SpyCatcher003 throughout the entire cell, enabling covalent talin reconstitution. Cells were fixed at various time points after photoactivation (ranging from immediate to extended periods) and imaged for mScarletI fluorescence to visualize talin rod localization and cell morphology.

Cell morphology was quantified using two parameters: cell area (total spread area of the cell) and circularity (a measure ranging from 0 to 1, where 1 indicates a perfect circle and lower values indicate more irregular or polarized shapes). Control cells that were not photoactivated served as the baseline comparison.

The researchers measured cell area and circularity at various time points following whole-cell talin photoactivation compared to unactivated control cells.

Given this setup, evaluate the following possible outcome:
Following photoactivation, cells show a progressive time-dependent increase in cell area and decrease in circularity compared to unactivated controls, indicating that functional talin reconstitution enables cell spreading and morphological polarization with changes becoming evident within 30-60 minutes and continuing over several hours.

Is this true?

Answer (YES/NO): NO